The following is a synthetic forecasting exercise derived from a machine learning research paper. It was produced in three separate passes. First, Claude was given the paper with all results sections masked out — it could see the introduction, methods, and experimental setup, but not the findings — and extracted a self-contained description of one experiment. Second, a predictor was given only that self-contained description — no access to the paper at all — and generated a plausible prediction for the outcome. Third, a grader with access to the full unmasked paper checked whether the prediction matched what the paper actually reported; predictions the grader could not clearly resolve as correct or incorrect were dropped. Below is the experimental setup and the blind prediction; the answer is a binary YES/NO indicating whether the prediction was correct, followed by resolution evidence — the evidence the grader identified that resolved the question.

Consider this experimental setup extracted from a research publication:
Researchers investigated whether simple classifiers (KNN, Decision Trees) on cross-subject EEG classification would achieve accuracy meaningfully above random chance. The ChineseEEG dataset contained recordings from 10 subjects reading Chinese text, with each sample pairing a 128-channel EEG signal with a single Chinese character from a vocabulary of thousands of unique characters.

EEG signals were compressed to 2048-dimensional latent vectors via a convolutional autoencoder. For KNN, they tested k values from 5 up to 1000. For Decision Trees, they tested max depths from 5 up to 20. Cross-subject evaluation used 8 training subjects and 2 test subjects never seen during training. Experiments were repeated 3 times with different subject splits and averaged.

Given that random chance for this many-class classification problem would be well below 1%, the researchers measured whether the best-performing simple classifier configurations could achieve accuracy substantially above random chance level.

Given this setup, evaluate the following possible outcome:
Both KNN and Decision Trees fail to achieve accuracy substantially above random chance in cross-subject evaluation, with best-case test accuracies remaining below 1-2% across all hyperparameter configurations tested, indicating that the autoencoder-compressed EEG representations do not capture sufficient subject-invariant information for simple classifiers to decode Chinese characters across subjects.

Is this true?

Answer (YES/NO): NO